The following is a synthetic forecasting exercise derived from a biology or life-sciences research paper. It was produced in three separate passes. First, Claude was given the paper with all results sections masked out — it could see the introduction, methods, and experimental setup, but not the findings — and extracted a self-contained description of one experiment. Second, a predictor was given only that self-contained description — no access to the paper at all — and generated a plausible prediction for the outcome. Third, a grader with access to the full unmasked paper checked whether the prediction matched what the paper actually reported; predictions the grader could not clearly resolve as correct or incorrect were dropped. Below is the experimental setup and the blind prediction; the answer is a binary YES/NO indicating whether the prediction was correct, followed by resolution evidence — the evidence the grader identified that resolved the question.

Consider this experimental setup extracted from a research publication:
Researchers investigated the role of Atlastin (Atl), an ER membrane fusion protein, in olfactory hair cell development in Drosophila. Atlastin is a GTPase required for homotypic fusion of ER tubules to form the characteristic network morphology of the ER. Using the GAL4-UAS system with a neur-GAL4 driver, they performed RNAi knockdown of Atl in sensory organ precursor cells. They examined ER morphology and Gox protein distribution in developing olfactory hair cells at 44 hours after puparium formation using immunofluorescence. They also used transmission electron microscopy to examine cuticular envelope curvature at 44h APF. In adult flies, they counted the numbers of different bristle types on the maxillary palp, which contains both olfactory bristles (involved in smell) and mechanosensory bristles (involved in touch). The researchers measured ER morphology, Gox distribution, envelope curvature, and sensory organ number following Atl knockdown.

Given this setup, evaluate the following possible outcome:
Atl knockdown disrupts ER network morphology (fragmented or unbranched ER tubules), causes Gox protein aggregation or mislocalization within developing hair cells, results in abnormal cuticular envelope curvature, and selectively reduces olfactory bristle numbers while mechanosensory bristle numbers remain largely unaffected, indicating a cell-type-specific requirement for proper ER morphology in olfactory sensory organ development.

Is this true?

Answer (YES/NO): YES